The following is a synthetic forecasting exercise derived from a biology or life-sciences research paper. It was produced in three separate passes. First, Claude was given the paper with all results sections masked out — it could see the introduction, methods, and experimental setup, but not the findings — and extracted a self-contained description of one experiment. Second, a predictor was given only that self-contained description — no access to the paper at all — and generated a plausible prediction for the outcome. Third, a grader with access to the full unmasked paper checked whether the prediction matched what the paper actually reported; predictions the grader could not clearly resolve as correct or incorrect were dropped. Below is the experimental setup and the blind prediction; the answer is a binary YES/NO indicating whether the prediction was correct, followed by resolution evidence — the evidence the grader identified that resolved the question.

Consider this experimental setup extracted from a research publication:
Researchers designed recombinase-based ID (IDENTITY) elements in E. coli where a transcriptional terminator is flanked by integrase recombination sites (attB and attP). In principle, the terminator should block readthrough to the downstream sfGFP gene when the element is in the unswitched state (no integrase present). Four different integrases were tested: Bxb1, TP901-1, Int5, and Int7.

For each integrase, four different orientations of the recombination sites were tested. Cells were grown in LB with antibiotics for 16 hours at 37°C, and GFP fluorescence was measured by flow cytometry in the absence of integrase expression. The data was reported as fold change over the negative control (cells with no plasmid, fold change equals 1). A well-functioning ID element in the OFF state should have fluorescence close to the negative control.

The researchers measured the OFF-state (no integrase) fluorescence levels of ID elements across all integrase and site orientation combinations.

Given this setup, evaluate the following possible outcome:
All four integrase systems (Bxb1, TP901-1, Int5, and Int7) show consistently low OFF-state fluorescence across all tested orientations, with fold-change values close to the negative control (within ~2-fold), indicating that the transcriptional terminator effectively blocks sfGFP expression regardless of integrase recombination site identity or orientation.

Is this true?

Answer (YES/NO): NO